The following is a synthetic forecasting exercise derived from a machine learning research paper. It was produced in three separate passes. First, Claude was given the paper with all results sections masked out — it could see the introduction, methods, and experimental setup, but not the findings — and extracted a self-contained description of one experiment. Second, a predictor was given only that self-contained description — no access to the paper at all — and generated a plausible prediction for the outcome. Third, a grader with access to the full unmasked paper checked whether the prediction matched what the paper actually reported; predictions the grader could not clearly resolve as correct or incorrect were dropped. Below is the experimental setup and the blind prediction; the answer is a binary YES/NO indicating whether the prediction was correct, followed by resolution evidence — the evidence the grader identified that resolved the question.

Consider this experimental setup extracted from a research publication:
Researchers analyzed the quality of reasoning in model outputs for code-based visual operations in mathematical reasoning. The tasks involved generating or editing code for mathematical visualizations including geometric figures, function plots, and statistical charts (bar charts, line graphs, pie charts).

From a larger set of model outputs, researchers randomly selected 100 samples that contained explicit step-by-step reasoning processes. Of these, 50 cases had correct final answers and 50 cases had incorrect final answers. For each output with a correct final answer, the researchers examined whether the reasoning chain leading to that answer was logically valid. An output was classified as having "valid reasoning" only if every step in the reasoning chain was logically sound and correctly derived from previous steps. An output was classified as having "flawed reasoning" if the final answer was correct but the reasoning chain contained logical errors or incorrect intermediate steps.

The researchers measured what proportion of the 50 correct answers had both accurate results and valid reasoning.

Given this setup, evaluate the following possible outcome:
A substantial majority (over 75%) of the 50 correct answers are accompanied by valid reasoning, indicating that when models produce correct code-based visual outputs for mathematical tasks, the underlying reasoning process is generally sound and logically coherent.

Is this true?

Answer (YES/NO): NO